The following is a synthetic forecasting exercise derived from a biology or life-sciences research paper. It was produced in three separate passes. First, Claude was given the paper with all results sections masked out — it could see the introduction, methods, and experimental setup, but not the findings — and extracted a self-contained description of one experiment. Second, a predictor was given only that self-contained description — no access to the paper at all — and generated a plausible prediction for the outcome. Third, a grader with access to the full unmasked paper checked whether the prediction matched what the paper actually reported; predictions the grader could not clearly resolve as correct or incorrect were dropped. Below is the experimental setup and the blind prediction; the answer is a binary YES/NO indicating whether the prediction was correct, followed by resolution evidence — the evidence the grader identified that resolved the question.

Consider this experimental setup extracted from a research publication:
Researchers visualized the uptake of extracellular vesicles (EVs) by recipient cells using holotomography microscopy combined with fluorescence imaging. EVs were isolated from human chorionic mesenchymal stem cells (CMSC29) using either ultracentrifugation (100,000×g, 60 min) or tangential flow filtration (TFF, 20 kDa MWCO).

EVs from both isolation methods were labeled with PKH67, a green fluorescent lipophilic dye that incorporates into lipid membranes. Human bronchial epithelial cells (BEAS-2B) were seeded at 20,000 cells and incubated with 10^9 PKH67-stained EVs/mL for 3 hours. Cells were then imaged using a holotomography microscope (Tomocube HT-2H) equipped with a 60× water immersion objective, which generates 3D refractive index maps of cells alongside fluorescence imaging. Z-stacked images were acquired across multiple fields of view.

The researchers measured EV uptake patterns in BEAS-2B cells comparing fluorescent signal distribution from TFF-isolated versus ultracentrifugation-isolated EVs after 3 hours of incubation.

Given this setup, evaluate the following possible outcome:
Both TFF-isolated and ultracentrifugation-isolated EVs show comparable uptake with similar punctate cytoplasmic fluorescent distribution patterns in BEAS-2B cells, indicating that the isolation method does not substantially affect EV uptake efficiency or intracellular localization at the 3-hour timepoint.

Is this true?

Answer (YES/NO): NO